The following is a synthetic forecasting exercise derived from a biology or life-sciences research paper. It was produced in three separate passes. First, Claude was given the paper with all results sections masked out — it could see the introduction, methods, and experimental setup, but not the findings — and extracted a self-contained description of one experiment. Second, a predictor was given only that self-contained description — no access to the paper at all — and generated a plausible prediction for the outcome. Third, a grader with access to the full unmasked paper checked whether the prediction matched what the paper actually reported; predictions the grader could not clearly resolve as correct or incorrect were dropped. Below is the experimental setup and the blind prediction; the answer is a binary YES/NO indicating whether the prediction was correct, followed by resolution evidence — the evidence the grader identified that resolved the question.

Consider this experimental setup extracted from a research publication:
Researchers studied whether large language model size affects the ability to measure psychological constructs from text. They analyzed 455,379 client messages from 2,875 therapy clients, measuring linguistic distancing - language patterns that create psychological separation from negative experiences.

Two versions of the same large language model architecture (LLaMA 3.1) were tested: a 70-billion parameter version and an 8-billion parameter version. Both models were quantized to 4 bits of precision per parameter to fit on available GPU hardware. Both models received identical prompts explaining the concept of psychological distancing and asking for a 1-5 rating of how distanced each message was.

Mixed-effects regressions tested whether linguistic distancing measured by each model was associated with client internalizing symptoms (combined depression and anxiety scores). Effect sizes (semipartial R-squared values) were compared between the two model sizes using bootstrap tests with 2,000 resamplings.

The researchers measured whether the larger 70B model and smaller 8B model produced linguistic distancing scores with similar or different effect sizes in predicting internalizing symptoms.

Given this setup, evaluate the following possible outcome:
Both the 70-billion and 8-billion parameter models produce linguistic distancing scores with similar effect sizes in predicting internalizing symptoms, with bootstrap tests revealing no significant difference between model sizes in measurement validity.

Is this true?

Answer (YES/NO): NO